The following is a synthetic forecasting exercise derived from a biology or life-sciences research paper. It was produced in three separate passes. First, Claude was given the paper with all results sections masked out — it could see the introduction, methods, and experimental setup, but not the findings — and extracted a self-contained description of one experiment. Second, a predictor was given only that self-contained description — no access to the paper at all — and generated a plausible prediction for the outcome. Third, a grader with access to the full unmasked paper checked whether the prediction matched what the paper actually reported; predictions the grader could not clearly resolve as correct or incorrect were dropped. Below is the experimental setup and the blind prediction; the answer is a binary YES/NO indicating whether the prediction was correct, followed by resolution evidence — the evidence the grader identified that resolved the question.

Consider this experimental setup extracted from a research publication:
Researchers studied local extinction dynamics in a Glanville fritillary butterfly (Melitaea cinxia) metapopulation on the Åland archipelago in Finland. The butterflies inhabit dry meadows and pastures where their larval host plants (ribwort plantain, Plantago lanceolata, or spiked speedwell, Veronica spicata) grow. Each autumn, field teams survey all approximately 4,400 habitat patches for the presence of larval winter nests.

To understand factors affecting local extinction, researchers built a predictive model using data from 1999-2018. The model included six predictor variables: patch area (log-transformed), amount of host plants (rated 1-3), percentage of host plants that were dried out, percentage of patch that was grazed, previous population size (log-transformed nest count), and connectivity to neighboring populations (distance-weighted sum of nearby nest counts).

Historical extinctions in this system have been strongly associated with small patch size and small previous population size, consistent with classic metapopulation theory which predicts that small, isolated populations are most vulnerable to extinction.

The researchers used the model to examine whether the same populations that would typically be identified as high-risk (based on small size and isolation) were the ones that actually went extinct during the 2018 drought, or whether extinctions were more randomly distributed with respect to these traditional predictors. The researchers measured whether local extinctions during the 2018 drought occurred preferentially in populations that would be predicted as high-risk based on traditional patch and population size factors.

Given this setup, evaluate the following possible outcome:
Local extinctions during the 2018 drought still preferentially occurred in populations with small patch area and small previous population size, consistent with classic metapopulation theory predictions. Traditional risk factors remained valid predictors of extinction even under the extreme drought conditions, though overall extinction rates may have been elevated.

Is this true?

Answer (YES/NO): NO